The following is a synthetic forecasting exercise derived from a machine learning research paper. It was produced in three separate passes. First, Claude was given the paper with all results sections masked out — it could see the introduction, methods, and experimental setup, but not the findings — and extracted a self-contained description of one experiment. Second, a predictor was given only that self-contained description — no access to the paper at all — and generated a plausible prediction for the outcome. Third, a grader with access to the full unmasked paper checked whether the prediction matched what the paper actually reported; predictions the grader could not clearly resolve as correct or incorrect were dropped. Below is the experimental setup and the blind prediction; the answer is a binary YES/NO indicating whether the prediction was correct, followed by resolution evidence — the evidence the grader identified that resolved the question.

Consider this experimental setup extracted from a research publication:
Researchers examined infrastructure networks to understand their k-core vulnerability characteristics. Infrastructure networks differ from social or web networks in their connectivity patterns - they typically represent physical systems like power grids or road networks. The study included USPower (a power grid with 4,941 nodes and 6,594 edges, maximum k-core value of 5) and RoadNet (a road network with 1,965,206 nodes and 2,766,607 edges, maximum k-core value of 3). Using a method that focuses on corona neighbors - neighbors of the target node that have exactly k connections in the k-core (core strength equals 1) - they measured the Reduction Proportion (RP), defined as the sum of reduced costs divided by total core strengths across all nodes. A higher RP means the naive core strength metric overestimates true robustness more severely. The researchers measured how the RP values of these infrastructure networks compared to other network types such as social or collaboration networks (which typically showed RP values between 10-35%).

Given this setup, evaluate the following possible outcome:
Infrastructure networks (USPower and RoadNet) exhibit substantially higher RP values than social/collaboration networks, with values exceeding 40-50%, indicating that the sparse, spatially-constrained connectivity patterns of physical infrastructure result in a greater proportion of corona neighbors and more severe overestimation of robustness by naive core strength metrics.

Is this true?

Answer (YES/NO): NO